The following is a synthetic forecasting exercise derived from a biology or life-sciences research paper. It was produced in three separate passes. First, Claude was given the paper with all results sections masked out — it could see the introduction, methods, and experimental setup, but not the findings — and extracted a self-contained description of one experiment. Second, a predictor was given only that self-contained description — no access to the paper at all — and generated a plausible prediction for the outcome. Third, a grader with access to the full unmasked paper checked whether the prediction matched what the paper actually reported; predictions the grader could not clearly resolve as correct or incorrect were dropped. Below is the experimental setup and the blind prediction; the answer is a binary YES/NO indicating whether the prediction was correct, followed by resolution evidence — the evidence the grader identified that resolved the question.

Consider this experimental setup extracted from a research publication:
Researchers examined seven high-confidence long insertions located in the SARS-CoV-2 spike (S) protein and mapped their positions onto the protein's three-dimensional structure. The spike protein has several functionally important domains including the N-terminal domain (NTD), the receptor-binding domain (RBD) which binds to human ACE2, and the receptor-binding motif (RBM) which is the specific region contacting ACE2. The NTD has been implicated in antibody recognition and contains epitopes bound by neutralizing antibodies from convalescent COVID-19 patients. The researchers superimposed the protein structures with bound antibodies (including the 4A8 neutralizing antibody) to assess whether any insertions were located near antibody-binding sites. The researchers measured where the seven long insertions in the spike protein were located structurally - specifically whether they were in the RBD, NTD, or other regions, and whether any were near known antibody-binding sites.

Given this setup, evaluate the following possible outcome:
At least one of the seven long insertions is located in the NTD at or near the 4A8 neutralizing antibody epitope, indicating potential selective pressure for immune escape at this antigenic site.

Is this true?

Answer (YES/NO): YES